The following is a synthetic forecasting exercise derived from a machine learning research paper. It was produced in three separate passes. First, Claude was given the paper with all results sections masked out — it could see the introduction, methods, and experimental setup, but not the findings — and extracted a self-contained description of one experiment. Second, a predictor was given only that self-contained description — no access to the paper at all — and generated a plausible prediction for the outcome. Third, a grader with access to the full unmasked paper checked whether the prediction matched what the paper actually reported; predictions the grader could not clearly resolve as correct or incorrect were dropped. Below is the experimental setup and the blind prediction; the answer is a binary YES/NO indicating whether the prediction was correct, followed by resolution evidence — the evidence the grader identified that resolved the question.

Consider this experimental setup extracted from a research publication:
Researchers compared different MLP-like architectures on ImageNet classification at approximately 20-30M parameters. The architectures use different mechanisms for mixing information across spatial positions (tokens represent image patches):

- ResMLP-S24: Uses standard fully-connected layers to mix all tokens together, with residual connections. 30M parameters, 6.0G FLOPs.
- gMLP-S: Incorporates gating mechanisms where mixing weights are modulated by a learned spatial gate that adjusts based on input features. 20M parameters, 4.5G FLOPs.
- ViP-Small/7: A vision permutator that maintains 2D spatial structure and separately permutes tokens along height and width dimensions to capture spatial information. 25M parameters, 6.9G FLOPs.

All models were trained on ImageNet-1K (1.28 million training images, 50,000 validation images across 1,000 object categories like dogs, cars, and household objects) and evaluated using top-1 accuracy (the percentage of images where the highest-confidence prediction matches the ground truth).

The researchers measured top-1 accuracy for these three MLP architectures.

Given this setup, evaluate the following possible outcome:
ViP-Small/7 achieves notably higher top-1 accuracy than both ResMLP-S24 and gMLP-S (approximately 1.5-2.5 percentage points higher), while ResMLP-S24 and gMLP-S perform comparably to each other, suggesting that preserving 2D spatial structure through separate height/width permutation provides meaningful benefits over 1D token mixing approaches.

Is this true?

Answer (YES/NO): YES